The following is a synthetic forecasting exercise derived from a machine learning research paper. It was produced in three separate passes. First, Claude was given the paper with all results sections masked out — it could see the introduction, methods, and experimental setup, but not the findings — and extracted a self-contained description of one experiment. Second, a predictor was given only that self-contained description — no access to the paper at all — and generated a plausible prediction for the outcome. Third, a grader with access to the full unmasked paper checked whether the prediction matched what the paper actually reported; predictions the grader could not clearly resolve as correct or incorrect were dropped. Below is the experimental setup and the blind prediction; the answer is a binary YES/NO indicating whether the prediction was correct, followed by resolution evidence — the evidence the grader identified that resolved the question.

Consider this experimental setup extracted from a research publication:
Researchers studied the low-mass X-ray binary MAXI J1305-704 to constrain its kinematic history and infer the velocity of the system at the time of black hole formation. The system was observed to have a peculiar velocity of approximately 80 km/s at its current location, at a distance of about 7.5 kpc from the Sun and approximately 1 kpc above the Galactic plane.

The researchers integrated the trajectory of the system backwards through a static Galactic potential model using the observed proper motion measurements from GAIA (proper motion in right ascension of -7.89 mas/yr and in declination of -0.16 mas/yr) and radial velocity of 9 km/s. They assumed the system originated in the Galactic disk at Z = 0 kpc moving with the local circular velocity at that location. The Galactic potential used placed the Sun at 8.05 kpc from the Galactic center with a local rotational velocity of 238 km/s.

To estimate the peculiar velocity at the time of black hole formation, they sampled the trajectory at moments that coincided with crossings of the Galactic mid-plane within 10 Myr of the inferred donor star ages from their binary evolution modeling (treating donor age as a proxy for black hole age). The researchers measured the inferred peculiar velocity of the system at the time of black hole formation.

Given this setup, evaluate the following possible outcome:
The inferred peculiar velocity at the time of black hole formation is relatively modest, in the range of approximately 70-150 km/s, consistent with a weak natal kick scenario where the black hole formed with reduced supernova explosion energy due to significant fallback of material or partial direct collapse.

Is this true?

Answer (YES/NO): NO